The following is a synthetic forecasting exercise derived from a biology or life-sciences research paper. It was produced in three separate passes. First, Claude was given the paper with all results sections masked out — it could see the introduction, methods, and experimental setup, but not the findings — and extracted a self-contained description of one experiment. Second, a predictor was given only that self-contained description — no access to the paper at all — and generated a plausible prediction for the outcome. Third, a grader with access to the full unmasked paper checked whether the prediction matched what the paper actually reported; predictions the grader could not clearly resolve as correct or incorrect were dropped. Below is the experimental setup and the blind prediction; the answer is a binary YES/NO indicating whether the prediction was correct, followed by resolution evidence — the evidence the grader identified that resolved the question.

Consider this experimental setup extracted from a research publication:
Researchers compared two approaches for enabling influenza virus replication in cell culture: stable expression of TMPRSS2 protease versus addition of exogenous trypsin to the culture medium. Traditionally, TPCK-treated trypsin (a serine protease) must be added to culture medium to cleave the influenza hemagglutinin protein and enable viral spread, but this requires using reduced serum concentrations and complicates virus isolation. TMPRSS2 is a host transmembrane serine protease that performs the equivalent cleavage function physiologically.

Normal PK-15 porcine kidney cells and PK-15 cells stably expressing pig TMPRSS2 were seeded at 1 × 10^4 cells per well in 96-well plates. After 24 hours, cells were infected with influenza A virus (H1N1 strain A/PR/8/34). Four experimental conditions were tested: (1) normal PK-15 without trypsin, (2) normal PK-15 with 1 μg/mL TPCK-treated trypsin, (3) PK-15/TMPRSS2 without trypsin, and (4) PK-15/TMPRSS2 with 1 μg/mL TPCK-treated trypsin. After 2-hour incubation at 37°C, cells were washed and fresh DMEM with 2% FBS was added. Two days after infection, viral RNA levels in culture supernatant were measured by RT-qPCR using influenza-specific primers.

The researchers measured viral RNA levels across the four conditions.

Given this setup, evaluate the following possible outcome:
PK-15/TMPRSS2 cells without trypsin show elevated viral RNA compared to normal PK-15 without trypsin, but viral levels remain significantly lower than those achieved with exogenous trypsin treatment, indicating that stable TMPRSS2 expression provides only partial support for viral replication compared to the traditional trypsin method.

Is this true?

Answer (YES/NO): NO